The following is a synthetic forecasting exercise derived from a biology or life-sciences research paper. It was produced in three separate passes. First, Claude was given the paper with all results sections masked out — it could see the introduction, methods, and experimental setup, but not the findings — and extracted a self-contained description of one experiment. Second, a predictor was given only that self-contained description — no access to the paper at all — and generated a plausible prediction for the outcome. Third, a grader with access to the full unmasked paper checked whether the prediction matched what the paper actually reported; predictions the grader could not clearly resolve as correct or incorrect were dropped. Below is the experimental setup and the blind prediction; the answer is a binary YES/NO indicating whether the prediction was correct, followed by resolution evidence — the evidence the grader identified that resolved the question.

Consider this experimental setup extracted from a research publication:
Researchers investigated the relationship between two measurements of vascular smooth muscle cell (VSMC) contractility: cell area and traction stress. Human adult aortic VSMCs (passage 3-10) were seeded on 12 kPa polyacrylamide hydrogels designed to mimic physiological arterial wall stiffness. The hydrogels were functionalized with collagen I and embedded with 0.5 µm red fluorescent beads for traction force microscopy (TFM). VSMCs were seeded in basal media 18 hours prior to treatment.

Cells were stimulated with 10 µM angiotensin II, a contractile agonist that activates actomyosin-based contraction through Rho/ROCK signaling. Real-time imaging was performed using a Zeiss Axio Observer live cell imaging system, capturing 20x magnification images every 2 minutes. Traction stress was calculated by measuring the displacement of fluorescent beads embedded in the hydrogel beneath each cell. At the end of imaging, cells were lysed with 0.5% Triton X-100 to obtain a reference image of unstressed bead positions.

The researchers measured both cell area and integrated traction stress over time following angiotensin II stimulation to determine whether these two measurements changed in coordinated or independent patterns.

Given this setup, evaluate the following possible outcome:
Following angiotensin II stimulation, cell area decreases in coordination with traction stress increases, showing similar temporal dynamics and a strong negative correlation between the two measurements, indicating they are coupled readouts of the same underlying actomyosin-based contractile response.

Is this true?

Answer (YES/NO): YES